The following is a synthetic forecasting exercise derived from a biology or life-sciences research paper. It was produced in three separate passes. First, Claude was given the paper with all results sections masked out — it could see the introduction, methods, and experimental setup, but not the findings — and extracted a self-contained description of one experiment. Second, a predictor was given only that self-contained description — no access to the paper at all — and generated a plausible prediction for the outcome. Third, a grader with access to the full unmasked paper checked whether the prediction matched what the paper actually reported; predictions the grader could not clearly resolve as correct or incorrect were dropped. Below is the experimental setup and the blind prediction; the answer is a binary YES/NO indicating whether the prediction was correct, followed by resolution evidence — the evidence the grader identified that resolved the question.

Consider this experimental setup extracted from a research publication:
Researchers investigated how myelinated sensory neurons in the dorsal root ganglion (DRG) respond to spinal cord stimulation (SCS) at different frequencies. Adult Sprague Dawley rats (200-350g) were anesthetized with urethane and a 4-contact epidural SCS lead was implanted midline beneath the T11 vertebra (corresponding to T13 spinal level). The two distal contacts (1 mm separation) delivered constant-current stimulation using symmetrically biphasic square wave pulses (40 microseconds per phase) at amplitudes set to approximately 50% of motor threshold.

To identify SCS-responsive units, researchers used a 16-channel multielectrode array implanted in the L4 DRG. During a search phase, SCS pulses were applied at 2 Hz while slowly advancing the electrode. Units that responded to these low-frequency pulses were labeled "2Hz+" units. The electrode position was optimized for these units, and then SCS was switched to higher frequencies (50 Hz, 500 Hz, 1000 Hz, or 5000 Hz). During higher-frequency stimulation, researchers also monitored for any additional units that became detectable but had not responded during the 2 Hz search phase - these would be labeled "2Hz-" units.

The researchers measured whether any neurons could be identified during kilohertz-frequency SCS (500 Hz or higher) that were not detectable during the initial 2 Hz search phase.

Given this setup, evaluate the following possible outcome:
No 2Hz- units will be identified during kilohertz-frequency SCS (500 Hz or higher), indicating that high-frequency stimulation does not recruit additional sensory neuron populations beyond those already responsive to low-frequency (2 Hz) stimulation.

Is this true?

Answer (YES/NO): NO